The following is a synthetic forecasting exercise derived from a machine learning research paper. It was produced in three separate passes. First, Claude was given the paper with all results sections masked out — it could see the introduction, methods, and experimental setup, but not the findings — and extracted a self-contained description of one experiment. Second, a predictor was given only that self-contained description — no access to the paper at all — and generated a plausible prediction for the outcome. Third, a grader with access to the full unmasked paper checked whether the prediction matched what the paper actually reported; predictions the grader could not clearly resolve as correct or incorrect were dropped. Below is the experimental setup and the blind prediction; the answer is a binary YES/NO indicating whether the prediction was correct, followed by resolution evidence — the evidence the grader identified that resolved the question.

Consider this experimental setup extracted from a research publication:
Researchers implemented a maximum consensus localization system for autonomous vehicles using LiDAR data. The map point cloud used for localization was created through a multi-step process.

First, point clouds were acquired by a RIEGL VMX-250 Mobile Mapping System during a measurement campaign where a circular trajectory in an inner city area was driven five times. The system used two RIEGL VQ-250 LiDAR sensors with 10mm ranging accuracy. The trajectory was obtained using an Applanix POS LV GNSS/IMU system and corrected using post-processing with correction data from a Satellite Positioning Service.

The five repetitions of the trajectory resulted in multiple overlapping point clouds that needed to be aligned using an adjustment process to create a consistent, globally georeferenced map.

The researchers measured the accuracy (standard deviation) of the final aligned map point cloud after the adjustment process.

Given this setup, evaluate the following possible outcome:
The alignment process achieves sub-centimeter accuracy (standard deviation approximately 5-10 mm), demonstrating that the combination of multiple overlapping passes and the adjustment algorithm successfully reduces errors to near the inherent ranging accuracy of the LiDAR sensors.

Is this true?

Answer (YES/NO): NO